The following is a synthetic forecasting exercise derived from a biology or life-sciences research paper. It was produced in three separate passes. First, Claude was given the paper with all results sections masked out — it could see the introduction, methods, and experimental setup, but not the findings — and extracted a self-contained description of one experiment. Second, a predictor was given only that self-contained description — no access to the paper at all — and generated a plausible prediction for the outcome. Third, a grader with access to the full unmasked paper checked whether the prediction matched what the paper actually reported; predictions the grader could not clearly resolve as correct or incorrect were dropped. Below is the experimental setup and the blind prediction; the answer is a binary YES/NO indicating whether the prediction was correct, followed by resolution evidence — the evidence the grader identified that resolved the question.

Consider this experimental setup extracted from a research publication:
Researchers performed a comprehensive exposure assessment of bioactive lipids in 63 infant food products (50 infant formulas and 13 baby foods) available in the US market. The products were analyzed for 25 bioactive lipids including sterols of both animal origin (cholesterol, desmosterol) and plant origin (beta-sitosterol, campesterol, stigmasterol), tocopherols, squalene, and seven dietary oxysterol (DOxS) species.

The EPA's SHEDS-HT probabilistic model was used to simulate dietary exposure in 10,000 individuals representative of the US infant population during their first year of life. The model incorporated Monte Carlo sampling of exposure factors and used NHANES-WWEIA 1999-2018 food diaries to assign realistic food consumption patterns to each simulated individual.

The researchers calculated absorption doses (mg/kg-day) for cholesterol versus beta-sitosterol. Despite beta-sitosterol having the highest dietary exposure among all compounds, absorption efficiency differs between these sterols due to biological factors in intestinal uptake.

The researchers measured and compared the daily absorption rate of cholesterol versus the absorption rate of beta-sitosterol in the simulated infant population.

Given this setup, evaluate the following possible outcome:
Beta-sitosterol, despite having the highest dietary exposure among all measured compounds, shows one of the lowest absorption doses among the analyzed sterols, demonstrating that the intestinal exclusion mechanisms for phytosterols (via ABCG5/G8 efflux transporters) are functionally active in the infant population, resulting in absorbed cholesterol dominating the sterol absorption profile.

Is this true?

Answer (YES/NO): NO